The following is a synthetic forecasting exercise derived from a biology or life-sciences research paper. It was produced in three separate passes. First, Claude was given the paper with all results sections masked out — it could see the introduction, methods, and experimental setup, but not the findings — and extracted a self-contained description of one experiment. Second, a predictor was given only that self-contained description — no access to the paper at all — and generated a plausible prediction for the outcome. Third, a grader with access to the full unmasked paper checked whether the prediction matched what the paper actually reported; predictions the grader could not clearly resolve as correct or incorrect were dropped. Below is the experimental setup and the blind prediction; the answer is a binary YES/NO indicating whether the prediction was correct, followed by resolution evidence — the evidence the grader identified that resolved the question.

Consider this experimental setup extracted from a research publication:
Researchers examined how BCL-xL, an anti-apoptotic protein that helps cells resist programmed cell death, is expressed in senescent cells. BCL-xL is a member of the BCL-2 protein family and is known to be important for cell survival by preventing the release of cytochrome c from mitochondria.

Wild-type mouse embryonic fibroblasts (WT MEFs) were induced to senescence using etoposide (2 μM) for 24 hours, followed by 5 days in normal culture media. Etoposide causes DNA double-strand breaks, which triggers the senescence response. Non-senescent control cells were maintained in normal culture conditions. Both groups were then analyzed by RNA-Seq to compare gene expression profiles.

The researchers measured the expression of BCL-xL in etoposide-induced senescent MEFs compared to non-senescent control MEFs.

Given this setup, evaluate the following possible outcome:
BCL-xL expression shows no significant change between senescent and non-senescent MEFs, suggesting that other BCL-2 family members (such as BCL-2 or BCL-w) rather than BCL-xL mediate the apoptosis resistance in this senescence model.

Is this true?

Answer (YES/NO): NO